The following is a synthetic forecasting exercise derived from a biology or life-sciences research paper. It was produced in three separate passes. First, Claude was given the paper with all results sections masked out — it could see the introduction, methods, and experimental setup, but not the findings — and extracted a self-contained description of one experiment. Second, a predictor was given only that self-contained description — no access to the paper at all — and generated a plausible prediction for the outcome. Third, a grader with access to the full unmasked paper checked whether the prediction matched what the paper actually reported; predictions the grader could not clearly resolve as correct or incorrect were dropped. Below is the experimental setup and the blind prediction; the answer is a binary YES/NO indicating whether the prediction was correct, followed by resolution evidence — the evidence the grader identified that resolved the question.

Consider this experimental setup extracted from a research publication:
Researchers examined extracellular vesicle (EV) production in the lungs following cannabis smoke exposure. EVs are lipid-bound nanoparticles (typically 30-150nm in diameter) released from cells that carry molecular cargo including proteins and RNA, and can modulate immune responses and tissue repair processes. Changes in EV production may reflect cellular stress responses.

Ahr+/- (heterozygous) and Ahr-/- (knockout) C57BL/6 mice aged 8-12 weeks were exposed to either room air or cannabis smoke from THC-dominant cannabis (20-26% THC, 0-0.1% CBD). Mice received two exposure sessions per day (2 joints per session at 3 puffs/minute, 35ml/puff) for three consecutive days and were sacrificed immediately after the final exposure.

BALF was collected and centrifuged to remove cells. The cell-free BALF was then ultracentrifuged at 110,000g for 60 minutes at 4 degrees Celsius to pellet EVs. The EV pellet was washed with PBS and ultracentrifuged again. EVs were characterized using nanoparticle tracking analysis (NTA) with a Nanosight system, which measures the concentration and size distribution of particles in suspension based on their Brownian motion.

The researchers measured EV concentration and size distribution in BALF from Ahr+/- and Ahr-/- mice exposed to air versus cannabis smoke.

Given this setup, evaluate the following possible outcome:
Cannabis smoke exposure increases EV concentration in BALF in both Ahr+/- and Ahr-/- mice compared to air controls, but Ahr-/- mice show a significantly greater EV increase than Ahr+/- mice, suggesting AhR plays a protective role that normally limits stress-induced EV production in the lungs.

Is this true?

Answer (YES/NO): NO